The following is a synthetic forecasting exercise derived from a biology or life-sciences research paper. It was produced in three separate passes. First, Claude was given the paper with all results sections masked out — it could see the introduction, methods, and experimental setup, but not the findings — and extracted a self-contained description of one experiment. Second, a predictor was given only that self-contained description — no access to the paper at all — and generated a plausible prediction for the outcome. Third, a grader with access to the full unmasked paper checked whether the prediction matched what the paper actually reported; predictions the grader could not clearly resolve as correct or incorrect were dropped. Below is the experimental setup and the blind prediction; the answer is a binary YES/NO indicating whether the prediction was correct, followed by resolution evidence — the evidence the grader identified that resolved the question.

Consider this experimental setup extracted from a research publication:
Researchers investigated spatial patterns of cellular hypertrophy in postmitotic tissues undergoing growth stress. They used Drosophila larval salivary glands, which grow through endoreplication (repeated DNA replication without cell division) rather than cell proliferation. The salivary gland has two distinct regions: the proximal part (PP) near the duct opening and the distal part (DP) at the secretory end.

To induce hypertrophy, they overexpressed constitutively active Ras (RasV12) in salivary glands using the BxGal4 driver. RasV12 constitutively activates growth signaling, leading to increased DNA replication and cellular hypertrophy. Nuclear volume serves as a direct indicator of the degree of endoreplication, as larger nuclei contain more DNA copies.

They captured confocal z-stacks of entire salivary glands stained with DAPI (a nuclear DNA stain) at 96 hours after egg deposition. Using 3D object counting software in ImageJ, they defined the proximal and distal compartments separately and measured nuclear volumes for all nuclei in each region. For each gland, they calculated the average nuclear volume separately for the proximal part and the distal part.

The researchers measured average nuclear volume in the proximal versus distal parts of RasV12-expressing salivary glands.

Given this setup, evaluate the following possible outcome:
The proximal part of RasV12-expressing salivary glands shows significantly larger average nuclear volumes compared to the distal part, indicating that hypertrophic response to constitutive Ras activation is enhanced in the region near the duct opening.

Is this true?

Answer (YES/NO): NO